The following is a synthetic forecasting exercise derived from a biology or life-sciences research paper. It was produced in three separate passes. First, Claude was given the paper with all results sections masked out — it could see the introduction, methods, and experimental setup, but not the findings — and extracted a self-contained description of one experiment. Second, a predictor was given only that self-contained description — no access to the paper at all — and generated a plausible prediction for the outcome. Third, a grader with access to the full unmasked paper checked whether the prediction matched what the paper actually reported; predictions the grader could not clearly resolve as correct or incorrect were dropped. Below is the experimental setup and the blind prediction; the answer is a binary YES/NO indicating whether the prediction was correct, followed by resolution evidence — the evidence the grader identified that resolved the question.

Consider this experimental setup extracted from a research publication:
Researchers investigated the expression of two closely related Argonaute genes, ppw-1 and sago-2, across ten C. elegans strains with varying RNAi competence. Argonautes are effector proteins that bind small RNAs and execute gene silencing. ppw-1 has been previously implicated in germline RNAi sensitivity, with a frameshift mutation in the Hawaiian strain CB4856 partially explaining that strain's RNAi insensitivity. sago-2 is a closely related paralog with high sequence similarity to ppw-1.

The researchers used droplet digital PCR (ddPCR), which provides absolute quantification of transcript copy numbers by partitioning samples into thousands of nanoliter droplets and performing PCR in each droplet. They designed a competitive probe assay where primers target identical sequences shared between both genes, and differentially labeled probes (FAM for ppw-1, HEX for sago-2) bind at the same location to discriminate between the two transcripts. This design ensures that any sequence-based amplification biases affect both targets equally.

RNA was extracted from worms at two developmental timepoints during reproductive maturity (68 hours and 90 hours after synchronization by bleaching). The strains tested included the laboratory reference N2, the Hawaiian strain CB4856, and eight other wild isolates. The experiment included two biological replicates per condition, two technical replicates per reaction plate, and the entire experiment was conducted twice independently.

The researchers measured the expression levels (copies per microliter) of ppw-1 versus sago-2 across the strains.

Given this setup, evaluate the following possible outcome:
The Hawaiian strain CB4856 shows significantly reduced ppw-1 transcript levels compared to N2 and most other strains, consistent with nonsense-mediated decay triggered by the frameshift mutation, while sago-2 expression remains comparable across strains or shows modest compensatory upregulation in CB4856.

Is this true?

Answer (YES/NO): NO